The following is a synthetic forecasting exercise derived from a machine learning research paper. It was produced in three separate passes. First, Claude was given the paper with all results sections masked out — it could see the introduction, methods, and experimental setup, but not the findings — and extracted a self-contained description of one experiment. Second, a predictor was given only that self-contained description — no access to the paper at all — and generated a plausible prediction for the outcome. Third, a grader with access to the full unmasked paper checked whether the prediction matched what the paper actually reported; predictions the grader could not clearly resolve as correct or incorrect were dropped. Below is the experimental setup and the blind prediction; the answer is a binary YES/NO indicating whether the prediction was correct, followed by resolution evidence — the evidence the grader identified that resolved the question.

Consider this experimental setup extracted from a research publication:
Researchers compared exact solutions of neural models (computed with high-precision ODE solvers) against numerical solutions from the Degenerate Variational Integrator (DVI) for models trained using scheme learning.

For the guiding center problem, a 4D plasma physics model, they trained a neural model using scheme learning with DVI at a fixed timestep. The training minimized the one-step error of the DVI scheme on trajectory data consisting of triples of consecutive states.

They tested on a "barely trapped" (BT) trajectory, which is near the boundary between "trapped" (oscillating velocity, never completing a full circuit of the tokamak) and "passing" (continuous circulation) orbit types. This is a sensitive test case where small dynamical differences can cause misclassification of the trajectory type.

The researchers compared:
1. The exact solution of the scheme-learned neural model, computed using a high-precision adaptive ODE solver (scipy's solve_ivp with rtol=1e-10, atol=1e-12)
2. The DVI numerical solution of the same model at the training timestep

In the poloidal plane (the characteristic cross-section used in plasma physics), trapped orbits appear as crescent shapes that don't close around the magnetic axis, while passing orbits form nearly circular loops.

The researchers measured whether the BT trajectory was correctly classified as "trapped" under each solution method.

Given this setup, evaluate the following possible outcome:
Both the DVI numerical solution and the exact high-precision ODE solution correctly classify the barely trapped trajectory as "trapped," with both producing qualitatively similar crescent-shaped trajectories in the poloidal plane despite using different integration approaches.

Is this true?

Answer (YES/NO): NO